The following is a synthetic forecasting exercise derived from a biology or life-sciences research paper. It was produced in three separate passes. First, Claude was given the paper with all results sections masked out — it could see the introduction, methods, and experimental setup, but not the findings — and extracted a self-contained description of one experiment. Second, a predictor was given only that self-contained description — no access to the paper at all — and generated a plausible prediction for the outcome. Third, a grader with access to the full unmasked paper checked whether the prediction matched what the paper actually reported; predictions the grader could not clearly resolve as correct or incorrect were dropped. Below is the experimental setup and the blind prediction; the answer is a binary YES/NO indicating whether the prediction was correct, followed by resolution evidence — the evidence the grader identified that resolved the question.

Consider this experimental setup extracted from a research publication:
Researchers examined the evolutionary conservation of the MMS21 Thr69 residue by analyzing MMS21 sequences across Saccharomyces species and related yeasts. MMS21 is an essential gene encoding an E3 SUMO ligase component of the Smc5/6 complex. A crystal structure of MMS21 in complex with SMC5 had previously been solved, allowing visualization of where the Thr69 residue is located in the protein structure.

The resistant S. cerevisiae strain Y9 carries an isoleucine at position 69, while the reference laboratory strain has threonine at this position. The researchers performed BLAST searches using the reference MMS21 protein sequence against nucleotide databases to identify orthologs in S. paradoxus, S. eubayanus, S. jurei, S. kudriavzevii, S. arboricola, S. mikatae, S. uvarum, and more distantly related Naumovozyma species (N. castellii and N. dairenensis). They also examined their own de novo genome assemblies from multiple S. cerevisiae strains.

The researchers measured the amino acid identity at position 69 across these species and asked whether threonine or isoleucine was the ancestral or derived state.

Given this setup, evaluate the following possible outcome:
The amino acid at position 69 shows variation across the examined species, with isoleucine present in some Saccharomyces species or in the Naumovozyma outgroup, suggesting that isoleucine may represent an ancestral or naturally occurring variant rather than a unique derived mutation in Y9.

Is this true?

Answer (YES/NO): NO